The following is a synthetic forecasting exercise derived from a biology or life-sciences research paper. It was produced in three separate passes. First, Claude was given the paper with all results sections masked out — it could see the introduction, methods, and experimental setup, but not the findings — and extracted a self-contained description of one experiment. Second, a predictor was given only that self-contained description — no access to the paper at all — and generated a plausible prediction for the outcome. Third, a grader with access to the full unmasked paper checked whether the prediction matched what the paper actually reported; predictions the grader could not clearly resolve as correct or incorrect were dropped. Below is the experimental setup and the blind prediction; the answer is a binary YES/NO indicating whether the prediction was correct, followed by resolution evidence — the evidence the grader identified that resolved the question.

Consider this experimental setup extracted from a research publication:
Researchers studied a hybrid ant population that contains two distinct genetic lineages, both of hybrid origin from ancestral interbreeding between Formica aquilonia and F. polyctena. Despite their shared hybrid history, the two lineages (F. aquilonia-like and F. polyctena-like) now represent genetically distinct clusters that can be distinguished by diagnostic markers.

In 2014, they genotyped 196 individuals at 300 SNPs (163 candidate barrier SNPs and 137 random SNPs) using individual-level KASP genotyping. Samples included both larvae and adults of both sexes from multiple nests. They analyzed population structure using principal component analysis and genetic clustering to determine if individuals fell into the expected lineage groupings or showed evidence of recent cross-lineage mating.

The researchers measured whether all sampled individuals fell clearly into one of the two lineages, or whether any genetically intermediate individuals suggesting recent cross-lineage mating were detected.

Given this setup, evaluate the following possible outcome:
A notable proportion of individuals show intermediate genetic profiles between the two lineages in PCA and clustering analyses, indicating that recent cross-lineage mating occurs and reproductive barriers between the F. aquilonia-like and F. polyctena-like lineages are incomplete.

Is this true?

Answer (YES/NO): NO